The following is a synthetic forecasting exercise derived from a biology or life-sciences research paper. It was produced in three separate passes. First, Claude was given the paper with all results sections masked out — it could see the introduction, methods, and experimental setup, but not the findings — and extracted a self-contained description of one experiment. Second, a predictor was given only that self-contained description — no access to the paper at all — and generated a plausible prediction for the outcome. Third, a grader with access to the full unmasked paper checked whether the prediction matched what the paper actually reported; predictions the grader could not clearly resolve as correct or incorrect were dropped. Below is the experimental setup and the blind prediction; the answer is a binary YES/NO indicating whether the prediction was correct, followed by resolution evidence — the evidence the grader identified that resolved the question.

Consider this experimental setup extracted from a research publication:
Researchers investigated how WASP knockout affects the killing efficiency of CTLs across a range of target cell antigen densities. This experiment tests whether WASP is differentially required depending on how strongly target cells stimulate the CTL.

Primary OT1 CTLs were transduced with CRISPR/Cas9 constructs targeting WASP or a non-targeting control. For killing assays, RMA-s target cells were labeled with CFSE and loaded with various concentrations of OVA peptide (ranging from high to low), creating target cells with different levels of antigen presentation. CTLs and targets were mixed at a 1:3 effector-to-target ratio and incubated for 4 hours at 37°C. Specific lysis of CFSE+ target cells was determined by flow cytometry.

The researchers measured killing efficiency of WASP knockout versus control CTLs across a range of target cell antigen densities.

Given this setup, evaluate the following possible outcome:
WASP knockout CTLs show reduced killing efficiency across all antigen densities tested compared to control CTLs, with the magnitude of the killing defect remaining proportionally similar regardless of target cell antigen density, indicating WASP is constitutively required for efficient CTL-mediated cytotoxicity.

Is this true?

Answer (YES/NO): NO